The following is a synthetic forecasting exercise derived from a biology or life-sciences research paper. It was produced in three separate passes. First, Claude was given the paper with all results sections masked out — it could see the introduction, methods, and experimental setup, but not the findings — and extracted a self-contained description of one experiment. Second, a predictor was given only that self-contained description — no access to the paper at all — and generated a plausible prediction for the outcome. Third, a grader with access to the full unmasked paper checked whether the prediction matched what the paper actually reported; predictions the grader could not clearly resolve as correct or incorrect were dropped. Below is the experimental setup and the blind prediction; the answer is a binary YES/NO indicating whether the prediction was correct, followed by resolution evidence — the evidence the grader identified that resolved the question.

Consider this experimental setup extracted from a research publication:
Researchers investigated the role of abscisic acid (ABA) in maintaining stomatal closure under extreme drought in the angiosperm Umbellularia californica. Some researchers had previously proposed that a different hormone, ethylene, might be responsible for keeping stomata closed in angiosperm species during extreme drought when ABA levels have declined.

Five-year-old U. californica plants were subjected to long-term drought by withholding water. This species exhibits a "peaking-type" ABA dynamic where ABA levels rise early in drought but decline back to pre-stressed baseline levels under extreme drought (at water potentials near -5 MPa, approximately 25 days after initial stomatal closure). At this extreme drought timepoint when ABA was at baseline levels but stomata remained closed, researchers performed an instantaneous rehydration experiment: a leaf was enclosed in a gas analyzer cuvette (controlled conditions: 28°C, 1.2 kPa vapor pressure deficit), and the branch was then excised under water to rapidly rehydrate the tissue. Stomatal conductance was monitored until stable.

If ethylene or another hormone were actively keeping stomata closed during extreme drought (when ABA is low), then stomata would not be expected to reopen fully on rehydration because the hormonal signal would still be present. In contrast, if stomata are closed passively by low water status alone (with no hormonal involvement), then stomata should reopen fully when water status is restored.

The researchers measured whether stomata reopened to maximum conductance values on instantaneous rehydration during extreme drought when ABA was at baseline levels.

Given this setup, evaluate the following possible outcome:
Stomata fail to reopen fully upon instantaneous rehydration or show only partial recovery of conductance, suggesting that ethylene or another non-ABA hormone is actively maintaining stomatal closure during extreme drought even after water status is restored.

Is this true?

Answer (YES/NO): NO